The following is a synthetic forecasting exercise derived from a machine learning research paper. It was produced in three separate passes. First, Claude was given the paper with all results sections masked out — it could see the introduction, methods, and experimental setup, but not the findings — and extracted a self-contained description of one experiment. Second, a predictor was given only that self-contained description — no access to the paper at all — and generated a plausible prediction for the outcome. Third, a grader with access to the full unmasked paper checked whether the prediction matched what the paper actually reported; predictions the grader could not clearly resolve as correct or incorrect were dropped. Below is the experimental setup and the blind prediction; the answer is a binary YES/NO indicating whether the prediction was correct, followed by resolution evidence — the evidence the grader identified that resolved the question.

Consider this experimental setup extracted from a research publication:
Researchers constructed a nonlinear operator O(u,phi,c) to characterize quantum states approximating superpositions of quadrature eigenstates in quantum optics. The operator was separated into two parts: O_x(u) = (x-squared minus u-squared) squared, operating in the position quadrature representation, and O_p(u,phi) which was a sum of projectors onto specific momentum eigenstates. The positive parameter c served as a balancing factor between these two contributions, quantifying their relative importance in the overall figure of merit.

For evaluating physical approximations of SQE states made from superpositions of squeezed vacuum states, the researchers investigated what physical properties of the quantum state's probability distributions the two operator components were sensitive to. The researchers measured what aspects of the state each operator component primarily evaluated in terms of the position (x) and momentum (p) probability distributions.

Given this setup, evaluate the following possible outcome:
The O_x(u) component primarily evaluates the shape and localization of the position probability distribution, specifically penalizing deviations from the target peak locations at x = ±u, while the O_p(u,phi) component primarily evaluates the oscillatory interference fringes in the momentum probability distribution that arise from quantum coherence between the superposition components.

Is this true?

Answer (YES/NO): NO